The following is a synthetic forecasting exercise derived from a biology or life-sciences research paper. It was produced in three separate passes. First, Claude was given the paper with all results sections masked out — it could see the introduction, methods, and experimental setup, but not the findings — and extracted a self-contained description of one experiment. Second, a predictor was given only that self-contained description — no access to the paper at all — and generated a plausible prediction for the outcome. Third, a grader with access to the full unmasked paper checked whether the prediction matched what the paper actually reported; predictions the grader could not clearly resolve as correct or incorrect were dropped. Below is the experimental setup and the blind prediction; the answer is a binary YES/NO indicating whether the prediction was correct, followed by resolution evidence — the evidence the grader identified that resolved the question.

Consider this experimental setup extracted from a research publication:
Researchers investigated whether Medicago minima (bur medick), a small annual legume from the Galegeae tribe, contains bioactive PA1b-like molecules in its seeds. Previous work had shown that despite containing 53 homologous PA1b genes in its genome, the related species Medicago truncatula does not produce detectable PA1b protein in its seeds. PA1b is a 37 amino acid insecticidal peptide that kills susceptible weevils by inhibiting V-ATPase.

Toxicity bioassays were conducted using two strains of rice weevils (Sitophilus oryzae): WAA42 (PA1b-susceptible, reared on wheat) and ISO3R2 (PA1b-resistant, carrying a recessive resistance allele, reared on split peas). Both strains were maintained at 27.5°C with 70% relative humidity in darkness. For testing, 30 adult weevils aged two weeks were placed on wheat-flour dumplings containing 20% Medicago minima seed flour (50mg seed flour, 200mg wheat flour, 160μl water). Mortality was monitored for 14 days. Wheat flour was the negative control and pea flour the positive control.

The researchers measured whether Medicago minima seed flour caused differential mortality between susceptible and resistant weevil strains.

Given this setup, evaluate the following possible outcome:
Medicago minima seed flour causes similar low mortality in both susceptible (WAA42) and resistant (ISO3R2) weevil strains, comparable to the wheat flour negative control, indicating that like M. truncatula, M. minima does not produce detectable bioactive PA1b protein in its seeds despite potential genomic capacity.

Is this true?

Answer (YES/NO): NO